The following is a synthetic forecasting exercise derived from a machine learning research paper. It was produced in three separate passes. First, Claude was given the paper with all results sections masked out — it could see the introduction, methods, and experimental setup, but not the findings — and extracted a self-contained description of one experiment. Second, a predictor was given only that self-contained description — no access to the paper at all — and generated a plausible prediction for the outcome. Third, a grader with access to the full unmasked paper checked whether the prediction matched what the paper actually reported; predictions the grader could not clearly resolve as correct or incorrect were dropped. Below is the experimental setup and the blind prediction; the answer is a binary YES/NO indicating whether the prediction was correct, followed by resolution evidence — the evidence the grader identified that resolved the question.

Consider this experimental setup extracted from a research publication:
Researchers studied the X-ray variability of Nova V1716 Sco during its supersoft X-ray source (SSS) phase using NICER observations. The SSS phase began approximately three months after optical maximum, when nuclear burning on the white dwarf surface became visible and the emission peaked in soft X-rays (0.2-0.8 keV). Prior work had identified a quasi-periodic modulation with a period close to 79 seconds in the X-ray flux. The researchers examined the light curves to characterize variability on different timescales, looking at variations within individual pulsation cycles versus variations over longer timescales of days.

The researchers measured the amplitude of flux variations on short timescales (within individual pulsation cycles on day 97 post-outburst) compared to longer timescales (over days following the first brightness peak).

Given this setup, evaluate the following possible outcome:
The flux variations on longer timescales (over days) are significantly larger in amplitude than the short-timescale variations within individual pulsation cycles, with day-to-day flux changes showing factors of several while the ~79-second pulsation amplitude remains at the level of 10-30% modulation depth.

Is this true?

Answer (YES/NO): NO